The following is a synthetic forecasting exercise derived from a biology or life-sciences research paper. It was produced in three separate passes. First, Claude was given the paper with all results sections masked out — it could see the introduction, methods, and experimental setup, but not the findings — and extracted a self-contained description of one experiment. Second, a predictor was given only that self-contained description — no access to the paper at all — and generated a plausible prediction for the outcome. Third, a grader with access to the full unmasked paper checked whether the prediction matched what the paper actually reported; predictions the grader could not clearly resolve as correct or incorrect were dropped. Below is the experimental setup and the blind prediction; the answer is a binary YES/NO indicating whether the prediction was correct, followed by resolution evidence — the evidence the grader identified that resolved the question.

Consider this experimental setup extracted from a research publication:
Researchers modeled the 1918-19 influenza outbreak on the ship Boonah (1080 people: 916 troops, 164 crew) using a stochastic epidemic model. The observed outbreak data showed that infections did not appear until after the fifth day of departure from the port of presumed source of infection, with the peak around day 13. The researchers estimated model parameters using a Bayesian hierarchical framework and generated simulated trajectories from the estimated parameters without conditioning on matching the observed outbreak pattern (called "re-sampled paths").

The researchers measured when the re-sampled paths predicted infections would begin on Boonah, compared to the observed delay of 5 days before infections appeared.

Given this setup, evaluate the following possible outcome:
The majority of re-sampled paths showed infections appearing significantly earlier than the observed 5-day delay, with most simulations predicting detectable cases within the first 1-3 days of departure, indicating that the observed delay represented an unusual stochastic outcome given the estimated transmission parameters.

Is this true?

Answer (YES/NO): YES